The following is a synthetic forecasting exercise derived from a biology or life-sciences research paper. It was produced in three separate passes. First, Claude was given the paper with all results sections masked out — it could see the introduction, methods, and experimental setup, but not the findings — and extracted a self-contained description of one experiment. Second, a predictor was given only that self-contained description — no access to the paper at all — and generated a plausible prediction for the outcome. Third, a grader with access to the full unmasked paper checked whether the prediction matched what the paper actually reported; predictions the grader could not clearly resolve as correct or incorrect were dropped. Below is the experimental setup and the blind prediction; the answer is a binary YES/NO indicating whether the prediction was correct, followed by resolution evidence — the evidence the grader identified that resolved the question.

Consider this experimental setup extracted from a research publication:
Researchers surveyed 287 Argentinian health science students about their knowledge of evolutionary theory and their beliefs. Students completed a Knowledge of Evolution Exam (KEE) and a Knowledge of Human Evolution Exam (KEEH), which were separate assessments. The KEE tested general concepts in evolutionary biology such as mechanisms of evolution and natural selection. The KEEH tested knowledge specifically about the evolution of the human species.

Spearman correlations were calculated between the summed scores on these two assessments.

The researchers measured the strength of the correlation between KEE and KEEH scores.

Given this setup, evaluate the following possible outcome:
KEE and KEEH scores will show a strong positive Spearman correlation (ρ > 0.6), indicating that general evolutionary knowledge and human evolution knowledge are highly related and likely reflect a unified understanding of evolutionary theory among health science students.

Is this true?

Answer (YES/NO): NO